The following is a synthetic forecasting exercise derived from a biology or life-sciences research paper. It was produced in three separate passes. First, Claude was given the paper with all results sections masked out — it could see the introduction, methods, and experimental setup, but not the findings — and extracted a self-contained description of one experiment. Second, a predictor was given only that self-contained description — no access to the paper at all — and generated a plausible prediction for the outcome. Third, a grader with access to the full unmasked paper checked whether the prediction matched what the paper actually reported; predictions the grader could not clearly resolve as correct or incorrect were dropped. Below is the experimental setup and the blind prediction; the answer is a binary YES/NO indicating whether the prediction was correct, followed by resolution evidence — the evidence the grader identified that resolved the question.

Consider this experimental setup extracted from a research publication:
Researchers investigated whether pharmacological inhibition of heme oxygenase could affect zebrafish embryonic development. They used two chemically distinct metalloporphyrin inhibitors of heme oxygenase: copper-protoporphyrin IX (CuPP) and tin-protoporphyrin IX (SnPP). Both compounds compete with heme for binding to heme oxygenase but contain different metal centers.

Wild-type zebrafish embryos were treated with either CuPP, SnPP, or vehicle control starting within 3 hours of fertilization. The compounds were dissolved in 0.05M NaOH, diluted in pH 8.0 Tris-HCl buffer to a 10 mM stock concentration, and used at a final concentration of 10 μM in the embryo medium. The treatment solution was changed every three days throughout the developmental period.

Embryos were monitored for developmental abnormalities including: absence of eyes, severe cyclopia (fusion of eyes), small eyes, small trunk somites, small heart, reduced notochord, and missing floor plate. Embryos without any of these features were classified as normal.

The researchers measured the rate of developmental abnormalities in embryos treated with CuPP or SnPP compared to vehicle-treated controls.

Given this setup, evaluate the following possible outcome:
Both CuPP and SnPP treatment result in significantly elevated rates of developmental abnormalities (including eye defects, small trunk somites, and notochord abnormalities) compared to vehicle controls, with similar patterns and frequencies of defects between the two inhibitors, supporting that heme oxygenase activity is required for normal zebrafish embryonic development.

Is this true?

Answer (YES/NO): NO